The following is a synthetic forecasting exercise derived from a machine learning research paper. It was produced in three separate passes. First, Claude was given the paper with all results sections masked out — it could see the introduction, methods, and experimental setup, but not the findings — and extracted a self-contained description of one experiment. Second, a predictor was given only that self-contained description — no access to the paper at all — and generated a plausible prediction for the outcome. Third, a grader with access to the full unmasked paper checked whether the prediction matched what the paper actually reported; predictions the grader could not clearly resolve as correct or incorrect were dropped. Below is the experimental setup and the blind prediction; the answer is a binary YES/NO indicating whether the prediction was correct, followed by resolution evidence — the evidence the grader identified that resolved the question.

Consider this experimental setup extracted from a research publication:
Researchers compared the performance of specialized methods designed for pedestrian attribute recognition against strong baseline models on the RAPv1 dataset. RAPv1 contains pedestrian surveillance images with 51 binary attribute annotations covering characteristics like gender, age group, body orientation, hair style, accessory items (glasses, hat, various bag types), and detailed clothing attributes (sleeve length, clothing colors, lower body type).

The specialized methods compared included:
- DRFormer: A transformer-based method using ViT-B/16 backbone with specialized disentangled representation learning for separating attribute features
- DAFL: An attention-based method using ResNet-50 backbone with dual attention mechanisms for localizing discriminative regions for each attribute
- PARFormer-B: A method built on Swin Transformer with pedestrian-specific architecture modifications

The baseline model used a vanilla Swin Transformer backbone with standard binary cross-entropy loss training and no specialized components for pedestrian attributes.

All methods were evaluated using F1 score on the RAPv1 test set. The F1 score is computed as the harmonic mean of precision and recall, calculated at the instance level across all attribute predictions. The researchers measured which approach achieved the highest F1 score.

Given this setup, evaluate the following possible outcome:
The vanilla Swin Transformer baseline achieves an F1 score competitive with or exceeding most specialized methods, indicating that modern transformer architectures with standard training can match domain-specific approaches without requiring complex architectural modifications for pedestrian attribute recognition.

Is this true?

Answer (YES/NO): YES